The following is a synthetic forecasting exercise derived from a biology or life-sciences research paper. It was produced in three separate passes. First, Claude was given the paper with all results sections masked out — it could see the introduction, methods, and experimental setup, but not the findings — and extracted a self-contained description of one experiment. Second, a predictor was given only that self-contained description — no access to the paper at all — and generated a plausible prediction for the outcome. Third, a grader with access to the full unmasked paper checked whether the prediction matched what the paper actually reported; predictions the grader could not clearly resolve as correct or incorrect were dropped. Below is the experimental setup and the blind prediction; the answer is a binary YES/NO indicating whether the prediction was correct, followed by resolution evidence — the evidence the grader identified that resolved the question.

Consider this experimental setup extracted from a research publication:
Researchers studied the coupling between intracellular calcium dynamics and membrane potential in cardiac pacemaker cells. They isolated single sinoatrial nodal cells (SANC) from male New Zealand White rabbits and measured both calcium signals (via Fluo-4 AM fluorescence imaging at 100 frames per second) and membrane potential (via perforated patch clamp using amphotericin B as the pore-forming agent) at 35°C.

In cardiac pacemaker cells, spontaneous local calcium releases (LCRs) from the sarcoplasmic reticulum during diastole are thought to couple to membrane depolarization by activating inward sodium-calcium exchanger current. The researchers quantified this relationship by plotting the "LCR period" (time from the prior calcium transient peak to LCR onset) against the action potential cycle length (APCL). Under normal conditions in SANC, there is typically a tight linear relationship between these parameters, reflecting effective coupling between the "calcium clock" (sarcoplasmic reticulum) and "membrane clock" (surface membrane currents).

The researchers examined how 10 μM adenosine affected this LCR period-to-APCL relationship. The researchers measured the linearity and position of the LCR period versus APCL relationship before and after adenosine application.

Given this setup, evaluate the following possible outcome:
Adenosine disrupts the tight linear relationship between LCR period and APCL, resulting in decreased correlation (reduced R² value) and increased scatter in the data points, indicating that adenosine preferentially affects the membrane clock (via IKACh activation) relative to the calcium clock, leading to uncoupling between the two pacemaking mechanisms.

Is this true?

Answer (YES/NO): NO